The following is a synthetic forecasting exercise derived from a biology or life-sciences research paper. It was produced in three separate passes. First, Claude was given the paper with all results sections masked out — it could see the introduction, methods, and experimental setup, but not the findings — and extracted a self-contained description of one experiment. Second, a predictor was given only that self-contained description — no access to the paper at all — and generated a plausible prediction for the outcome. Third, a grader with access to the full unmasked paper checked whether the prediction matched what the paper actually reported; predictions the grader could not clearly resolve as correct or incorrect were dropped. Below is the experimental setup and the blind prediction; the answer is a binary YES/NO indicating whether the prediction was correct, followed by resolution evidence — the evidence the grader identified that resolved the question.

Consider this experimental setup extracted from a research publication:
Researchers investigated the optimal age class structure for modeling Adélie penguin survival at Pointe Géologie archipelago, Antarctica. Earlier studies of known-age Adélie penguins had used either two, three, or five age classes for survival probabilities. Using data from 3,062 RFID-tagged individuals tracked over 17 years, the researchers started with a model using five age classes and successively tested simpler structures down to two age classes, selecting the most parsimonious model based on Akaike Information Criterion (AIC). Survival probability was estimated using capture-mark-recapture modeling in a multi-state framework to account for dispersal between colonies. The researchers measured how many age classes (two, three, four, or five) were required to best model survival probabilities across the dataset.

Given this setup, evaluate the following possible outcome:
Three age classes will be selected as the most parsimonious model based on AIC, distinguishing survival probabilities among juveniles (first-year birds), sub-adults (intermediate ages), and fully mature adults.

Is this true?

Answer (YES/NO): NO